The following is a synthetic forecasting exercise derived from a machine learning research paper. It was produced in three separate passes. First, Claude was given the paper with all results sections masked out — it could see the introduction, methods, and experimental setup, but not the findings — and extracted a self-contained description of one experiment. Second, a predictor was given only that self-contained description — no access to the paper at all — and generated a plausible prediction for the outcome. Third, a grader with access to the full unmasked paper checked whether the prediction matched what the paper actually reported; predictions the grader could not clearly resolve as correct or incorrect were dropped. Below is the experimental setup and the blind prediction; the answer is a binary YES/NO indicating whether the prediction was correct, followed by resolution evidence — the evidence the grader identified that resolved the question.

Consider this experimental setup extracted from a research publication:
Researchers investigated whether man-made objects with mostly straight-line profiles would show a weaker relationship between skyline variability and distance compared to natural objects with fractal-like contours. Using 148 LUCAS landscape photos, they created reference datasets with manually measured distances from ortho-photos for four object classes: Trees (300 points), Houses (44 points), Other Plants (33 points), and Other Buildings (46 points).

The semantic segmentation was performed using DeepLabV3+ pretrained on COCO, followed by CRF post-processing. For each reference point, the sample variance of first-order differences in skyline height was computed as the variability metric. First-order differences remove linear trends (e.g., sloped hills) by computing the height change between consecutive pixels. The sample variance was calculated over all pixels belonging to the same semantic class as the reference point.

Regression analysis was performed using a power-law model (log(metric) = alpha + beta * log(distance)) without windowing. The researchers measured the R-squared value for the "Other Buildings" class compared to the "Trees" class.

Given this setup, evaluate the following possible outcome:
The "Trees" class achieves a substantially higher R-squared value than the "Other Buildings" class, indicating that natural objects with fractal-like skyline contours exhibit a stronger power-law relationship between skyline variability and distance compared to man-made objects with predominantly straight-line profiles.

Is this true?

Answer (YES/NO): YES